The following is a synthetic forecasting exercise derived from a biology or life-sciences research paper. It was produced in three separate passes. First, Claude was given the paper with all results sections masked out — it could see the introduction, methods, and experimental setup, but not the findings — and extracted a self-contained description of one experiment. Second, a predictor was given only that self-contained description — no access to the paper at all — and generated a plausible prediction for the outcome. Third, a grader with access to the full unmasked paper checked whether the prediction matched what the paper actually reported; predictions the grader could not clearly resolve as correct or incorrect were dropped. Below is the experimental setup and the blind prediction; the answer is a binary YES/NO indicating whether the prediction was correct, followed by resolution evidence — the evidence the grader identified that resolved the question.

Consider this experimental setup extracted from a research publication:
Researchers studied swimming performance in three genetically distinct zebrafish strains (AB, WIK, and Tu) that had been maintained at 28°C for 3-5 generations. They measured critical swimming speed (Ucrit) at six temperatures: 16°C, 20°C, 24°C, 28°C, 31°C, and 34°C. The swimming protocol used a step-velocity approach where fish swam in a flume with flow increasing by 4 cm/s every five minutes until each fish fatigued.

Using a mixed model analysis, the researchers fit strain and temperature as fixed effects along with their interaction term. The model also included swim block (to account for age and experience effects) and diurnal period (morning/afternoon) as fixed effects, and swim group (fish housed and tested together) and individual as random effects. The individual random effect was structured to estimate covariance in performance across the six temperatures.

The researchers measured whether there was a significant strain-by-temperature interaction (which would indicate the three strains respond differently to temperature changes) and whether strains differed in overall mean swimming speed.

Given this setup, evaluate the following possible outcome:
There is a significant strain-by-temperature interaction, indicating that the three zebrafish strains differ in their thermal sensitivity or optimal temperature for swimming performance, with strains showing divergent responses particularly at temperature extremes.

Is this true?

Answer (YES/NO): YES